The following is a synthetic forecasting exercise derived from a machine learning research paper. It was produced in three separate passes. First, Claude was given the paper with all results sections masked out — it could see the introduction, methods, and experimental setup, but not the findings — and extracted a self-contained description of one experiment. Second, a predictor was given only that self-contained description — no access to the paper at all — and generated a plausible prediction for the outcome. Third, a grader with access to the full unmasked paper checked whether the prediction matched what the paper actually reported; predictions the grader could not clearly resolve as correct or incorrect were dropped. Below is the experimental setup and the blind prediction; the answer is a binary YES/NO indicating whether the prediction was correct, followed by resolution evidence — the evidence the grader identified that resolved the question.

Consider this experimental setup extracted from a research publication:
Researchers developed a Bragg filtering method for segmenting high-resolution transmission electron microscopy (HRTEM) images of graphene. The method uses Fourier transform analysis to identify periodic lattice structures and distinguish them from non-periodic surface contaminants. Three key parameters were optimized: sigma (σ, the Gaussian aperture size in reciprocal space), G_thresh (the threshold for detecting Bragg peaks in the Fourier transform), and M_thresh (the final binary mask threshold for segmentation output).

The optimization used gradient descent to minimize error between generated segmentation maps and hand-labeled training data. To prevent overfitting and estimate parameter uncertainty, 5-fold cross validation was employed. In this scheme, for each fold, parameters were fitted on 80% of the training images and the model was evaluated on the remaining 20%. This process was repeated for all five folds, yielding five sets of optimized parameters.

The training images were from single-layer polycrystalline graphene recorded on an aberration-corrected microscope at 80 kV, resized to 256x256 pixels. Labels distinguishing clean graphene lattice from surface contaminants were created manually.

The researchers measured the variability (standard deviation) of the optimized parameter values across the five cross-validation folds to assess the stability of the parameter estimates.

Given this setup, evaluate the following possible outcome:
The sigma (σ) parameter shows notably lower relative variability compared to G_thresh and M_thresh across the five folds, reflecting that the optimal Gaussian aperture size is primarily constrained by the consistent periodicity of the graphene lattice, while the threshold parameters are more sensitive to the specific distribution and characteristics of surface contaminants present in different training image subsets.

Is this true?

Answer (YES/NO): NO